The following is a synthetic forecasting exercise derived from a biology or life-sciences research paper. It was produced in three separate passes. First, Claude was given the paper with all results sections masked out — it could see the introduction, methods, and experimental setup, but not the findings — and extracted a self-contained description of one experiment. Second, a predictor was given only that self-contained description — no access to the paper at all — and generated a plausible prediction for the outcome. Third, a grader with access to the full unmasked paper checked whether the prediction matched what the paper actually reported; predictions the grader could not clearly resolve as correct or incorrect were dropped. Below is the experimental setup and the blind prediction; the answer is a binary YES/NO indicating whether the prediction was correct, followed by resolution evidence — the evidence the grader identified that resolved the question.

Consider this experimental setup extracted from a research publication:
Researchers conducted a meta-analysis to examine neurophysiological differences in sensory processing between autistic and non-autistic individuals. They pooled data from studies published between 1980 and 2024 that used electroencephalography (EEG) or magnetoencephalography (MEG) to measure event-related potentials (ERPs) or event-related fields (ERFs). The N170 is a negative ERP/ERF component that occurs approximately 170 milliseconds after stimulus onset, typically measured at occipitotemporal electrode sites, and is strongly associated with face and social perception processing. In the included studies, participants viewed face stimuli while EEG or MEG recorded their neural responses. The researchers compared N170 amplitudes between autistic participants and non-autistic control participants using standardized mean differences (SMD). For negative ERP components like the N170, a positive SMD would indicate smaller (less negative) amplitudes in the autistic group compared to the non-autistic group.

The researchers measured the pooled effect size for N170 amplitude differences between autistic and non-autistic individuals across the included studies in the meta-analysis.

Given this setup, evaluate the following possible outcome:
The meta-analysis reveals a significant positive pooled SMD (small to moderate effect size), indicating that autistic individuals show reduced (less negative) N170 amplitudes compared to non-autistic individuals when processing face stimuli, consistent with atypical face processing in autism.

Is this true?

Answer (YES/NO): NO